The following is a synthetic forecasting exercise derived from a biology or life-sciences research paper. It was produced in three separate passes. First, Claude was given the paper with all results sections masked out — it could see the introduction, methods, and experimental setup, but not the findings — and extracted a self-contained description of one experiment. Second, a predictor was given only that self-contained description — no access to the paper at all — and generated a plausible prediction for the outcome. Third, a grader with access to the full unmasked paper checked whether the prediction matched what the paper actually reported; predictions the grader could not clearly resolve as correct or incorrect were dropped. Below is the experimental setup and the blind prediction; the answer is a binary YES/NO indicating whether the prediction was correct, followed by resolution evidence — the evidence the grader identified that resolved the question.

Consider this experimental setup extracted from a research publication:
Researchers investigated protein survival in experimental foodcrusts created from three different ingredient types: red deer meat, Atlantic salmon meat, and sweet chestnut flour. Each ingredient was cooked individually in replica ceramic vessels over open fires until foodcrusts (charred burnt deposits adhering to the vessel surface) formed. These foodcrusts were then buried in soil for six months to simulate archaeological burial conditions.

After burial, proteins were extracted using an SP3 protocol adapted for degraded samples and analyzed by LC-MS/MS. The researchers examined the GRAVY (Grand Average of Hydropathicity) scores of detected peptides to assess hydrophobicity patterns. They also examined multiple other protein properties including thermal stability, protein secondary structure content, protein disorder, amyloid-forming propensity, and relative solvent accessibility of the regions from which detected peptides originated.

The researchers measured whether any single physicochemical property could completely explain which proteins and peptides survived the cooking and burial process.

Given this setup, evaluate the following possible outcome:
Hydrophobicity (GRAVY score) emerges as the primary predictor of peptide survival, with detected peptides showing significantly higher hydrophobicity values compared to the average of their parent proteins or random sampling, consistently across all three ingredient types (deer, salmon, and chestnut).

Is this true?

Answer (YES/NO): NO